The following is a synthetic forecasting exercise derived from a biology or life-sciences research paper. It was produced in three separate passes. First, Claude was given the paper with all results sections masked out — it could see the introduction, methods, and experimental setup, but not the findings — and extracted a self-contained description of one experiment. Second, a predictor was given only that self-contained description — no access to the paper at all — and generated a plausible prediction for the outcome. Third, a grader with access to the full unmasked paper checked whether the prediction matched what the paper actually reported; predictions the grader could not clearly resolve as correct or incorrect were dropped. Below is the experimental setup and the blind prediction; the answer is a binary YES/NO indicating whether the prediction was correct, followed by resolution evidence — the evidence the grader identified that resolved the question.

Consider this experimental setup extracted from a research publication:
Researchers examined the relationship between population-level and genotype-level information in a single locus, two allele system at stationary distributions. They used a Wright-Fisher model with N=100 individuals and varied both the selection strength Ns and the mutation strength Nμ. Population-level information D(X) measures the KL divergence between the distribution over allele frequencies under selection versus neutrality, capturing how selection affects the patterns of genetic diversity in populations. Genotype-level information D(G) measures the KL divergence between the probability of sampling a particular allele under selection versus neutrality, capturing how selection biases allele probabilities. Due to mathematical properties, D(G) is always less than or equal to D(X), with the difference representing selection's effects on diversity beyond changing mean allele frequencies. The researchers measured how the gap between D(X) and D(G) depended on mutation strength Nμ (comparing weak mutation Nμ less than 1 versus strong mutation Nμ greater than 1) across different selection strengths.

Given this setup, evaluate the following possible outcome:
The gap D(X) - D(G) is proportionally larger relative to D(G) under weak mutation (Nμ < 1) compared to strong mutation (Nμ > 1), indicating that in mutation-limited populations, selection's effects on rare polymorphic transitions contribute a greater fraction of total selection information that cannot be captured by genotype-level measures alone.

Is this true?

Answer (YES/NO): NO